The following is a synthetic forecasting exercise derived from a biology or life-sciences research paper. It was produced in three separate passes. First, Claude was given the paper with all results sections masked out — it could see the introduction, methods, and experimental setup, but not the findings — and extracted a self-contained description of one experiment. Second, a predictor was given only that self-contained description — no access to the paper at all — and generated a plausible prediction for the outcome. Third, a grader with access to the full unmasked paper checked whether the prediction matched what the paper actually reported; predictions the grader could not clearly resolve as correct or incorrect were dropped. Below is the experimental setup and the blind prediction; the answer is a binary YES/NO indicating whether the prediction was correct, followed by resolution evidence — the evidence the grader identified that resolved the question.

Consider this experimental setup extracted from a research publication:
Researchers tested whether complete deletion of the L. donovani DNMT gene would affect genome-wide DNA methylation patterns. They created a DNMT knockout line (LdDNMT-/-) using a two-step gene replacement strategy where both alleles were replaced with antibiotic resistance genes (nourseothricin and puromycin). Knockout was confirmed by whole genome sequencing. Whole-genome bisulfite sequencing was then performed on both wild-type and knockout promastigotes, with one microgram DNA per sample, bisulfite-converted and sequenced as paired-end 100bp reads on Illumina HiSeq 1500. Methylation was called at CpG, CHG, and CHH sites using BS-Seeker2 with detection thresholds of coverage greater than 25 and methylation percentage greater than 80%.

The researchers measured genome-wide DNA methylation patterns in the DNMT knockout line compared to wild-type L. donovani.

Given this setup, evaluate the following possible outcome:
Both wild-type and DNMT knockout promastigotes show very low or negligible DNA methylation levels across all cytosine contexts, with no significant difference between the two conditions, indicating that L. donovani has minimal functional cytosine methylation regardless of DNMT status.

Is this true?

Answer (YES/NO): YES